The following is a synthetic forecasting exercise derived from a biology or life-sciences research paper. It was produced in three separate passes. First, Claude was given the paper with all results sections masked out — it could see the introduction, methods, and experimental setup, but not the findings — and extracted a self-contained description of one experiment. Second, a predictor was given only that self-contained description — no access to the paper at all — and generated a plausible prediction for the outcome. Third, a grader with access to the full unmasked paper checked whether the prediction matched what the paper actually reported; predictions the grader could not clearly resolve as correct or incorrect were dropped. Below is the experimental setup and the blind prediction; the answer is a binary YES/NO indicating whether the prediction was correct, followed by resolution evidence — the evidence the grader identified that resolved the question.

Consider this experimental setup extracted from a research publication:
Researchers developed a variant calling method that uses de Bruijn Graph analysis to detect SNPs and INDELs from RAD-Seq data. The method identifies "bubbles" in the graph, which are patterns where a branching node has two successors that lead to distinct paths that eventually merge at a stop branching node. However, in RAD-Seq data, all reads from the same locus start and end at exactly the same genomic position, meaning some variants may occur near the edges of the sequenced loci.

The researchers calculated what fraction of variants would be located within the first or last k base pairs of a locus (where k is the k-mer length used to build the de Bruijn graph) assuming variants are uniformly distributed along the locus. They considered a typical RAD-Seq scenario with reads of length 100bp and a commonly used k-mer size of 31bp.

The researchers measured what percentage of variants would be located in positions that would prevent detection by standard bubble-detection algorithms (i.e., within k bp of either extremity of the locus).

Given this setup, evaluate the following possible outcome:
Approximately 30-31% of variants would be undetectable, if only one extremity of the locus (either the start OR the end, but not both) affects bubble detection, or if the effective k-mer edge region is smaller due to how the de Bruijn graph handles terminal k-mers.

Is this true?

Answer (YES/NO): NO